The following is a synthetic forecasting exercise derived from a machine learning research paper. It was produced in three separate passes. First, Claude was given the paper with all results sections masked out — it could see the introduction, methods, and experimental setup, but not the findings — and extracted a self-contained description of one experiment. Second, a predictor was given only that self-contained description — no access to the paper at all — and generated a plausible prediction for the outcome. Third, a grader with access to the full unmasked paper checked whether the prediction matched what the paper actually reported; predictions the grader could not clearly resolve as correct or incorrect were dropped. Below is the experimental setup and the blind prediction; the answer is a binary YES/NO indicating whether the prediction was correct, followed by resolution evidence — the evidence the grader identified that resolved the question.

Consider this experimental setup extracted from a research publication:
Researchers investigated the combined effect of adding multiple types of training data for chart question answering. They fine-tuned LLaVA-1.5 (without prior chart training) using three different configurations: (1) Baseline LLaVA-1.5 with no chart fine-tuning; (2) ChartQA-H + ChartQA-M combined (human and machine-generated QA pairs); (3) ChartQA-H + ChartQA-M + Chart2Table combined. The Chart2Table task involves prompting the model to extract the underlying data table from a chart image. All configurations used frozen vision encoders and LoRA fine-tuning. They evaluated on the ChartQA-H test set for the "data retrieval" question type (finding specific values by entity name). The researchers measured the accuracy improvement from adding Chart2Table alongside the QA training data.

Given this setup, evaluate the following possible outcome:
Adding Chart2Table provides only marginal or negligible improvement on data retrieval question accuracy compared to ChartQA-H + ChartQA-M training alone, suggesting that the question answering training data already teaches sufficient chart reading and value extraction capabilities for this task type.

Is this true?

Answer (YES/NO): NO